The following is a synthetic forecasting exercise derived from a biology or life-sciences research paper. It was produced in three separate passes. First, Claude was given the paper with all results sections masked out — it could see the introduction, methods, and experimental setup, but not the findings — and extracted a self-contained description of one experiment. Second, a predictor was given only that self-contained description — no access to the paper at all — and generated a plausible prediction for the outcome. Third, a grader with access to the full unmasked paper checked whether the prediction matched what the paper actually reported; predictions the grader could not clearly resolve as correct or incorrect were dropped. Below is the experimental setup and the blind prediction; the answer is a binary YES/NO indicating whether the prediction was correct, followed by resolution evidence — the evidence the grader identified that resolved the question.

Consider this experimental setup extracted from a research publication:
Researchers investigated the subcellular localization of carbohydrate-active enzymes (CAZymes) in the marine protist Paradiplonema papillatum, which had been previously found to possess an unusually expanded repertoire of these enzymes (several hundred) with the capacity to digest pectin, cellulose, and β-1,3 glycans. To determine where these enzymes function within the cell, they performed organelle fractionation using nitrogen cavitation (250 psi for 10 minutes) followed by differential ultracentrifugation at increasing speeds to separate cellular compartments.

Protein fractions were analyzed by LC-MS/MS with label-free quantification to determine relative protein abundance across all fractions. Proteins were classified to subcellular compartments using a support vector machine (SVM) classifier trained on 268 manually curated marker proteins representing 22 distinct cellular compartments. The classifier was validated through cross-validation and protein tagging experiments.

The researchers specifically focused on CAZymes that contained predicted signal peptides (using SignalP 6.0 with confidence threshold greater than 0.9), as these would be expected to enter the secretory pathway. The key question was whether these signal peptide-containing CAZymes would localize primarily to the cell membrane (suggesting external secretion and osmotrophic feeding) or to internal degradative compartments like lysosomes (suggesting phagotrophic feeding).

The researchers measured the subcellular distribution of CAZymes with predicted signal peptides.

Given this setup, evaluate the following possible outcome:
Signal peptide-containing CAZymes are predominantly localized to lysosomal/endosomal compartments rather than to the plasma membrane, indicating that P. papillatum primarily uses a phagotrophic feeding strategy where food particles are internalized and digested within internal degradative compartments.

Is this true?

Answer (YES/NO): NO